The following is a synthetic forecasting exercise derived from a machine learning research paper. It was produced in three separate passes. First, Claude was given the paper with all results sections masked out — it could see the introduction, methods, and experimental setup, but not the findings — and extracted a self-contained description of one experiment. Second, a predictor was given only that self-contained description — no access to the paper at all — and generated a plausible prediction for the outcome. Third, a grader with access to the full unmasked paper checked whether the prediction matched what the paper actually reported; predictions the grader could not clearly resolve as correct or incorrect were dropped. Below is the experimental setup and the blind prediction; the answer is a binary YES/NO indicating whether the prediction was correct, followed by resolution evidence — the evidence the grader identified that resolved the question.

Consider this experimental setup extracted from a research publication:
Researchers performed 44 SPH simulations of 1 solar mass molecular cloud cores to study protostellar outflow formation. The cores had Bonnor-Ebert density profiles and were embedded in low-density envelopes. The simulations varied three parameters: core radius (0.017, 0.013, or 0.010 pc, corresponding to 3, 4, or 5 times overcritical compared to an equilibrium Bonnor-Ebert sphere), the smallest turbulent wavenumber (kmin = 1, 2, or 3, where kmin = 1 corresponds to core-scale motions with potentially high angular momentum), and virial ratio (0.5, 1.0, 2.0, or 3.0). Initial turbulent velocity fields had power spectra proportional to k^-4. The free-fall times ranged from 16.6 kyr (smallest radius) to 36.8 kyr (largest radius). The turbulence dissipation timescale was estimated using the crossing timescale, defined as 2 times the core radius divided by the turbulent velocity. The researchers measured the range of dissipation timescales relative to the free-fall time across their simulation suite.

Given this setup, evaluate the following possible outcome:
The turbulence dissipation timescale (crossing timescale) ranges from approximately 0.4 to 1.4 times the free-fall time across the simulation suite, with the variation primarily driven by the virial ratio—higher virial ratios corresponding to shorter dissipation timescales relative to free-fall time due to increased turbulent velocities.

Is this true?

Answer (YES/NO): NO